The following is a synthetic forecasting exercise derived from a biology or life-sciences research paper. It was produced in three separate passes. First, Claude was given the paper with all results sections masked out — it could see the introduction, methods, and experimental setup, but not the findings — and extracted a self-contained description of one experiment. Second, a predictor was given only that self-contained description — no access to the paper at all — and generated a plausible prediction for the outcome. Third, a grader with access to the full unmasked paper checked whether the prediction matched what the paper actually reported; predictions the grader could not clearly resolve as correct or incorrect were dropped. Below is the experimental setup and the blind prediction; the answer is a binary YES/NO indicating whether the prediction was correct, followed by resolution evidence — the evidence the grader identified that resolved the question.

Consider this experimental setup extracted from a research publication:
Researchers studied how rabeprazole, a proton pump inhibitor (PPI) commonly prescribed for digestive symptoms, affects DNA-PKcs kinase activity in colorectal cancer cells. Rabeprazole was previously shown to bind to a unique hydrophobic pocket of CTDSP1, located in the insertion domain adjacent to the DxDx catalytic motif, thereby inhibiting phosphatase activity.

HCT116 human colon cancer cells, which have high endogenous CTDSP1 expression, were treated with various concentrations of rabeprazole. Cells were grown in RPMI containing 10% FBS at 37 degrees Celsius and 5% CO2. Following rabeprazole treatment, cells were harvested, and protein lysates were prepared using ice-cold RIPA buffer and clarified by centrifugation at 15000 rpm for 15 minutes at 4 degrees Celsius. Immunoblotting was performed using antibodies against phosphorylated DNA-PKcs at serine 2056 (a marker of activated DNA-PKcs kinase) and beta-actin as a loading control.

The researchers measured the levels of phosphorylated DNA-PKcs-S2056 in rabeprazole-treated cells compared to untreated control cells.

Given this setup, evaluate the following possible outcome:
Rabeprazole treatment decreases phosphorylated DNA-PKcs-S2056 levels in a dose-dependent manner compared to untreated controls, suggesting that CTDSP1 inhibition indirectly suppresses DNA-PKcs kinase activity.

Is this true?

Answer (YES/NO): NO